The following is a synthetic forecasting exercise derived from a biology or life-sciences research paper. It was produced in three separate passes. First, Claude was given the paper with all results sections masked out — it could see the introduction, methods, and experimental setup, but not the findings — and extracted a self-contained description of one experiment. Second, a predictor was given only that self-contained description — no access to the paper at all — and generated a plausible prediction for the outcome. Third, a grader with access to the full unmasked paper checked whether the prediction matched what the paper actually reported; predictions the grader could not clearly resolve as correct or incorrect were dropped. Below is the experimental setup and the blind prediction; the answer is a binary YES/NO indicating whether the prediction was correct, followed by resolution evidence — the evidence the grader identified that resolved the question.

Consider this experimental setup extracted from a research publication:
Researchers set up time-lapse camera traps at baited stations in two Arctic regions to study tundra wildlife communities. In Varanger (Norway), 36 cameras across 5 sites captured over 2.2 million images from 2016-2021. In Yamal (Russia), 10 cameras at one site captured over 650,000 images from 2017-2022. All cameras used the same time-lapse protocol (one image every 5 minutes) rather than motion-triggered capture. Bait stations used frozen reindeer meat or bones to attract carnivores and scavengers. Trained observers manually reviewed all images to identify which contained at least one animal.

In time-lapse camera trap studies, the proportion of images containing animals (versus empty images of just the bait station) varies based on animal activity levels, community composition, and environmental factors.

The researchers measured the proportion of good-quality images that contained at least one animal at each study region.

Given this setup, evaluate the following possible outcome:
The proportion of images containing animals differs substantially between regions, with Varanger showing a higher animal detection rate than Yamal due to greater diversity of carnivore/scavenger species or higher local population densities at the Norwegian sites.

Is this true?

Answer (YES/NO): NO